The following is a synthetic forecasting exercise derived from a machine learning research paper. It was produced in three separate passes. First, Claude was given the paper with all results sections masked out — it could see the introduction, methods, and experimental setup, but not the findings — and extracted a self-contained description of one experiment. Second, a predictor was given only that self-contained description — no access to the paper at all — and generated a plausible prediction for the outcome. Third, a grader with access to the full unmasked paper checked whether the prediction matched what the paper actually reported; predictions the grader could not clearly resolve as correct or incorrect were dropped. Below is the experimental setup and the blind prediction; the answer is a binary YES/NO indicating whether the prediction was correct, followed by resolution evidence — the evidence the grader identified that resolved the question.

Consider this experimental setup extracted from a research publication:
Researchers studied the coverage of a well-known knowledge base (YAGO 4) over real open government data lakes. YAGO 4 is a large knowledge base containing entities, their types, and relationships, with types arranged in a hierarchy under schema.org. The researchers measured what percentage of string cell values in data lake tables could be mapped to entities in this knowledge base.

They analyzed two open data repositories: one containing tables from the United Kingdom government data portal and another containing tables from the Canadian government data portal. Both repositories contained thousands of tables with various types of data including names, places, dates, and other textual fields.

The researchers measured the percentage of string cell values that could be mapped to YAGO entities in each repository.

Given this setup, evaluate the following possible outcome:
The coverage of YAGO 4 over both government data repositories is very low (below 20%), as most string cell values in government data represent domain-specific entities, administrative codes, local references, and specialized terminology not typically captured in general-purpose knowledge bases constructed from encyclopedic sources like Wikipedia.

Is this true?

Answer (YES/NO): NO